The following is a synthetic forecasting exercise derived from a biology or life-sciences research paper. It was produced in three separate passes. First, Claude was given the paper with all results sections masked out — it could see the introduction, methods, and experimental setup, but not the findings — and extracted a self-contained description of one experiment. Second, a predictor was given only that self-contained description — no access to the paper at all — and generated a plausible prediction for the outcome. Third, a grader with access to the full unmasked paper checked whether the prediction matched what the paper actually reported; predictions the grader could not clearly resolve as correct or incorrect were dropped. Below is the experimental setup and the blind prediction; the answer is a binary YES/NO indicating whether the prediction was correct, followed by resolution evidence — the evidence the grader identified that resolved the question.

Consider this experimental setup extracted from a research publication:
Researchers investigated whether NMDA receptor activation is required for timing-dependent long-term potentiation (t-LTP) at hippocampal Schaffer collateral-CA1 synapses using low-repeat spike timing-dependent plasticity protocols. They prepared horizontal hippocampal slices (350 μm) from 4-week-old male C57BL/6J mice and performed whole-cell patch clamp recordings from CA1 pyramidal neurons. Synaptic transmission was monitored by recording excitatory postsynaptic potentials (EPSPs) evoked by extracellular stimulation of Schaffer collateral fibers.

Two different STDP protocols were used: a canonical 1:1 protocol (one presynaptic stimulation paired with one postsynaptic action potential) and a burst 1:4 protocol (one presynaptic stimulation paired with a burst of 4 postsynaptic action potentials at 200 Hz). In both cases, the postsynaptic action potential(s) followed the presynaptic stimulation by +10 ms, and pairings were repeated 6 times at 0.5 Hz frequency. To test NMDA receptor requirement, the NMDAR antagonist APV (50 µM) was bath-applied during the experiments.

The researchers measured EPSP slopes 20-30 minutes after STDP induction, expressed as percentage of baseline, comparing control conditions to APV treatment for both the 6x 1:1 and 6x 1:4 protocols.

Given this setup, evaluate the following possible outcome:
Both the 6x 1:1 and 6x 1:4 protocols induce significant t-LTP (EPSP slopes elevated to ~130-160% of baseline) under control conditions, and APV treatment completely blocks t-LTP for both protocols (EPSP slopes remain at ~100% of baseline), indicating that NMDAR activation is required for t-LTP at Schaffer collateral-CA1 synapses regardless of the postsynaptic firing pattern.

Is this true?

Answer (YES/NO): NO